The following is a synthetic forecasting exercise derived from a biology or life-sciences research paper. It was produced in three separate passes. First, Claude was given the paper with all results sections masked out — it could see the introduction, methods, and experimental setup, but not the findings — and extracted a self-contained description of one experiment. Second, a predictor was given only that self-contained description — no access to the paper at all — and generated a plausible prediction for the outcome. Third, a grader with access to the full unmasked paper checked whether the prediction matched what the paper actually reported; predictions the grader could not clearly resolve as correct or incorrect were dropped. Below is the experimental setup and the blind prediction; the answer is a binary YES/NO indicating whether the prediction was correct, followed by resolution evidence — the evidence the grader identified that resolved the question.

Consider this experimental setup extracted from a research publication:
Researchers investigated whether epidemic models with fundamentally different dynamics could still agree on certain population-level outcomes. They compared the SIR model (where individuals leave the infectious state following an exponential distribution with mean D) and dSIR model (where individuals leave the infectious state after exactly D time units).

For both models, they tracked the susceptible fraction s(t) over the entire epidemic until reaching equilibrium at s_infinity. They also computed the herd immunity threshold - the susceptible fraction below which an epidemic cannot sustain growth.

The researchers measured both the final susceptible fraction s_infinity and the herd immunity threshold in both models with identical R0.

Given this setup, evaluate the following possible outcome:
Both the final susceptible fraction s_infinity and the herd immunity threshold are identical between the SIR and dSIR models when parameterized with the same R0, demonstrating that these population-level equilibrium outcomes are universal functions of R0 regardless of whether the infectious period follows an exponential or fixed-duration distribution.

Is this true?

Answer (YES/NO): YES